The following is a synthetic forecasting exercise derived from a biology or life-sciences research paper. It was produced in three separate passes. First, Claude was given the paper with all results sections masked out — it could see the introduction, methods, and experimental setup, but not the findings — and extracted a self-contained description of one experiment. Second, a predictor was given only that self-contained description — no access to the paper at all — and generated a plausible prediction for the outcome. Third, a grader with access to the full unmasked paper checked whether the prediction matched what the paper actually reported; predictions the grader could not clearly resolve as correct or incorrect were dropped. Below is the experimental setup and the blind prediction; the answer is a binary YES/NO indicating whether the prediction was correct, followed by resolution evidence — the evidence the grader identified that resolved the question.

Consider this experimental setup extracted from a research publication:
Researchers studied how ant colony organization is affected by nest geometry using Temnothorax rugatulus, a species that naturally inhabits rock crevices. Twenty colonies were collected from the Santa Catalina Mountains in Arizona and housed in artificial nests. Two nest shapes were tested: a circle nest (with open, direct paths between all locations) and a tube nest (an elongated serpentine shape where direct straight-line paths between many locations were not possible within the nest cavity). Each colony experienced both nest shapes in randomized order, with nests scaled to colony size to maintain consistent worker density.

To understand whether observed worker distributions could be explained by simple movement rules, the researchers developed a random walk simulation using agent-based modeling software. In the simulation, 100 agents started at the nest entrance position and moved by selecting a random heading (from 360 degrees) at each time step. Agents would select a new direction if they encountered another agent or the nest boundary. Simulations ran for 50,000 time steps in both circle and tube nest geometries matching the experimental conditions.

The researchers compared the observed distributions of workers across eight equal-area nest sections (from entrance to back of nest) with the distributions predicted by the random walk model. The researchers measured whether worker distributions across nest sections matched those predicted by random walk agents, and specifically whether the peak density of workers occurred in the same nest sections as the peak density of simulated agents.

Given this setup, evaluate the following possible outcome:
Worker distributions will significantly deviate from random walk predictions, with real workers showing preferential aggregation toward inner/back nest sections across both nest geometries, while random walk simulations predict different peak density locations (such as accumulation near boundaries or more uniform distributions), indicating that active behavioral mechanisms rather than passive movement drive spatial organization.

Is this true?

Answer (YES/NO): NO